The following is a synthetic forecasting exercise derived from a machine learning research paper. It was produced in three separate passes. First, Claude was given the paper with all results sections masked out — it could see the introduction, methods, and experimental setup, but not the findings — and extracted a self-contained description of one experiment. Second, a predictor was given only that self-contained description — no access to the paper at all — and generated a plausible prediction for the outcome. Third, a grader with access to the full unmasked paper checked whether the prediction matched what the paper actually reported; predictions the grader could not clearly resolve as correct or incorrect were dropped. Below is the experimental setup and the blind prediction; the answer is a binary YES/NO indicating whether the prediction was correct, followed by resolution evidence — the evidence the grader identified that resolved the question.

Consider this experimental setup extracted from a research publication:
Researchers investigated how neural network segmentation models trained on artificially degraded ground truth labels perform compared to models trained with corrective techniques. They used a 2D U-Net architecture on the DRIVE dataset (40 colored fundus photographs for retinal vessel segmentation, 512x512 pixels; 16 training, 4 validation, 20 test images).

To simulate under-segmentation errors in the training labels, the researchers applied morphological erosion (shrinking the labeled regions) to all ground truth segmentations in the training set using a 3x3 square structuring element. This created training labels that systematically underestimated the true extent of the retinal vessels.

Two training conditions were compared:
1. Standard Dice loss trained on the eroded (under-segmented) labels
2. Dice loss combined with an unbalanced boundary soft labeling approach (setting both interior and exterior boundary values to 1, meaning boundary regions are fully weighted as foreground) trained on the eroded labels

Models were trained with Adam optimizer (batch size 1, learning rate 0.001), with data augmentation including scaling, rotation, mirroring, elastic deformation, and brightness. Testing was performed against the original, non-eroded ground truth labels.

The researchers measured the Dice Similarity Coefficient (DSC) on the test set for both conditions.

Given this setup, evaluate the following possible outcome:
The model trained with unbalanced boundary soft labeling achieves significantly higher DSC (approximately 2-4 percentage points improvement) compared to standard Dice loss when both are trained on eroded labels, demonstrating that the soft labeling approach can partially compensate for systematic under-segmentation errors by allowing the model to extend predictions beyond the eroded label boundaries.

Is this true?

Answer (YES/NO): NO